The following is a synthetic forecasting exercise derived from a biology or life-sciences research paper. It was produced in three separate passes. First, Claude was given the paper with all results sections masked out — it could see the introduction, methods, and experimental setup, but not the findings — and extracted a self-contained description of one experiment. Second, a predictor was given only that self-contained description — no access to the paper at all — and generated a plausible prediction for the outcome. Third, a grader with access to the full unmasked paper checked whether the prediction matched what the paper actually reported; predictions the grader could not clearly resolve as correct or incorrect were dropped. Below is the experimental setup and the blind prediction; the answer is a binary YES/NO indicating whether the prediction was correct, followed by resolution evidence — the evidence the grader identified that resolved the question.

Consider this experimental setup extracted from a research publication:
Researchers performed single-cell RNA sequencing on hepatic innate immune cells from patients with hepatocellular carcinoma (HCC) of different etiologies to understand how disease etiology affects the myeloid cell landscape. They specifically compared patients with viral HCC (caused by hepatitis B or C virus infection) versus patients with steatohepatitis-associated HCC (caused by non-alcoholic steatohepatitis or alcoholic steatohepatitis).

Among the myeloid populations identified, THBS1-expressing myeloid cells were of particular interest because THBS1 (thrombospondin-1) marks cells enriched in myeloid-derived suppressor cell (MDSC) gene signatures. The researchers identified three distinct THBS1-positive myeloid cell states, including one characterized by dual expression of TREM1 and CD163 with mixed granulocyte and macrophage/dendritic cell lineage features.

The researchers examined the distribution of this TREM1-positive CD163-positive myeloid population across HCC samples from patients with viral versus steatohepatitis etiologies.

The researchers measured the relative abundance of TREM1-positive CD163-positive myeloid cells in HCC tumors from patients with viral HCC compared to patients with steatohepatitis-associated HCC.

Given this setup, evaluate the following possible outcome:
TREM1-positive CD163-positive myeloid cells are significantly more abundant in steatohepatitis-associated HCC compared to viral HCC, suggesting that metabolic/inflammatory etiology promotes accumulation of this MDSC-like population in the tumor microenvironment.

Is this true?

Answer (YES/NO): YES